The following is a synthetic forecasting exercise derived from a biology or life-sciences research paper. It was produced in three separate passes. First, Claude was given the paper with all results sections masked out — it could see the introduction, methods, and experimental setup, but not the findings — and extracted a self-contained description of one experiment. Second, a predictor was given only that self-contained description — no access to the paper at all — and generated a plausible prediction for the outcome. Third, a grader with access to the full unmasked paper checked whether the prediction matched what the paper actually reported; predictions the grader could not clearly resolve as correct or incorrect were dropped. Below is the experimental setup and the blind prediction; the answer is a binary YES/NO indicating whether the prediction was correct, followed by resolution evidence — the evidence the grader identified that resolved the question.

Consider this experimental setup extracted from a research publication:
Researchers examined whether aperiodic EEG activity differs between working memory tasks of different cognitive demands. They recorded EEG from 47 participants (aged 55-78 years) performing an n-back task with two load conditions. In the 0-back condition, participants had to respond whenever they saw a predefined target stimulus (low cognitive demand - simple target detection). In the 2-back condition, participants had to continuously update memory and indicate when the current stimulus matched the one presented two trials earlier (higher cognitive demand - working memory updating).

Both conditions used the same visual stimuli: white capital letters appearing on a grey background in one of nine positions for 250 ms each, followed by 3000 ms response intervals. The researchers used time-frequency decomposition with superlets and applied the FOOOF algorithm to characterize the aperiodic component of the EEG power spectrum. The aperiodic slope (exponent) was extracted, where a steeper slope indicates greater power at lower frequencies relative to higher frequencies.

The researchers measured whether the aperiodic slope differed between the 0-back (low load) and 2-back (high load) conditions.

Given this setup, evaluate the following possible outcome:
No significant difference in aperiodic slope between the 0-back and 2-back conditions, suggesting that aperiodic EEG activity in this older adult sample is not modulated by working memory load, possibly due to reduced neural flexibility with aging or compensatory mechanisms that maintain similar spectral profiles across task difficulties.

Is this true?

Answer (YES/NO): YES